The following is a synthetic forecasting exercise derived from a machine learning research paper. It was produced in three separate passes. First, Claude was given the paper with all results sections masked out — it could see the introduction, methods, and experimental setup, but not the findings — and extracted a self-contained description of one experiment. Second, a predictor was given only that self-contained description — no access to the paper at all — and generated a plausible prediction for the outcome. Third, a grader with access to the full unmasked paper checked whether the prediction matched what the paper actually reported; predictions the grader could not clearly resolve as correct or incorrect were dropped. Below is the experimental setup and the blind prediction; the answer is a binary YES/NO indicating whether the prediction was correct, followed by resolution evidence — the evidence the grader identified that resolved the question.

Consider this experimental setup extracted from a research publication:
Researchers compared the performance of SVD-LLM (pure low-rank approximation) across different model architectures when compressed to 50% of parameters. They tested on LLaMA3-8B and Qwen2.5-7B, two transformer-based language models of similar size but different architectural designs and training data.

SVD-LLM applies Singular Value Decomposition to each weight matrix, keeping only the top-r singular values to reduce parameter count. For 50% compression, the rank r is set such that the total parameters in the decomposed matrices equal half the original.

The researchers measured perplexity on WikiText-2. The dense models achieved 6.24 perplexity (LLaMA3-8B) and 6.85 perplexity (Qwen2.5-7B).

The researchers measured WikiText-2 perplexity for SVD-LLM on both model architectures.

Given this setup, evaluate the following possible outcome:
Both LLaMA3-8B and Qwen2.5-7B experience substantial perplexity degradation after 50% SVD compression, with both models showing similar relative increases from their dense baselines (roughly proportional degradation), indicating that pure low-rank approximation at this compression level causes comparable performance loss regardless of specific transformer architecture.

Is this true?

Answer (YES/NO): NO